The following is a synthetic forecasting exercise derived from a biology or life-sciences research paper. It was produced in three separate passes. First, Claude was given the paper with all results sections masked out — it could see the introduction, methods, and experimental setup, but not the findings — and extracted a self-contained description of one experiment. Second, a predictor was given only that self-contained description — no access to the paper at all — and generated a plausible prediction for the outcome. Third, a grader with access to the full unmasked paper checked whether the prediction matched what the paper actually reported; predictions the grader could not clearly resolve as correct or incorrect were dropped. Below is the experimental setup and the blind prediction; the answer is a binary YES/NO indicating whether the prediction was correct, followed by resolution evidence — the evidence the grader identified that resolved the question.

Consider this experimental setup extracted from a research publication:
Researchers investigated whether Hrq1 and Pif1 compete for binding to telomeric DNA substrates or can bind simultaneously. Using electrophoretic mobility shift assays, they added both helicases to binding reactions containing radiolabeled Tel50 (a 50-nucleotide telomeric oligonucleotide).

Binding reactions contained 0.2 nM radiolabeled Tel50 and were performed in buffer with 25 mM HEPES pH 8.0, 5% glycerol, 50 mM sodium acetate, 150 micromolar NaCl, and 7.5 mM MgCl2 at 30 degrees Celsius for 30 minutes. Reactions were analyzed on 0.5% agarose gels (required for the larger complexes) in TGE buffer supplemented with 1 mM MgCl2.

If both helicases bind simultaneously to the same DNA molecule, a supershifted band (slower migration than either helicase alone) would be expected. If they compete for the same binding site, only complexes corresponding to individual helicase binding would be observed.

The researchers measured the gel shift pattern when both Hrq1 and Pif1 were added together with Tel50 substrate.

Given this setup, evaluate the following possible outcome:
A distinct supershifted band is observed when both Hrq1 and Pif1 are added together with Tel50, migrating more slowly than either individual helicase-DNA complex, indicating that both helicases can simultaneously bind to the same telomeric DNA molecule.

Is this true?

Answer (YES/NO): NO